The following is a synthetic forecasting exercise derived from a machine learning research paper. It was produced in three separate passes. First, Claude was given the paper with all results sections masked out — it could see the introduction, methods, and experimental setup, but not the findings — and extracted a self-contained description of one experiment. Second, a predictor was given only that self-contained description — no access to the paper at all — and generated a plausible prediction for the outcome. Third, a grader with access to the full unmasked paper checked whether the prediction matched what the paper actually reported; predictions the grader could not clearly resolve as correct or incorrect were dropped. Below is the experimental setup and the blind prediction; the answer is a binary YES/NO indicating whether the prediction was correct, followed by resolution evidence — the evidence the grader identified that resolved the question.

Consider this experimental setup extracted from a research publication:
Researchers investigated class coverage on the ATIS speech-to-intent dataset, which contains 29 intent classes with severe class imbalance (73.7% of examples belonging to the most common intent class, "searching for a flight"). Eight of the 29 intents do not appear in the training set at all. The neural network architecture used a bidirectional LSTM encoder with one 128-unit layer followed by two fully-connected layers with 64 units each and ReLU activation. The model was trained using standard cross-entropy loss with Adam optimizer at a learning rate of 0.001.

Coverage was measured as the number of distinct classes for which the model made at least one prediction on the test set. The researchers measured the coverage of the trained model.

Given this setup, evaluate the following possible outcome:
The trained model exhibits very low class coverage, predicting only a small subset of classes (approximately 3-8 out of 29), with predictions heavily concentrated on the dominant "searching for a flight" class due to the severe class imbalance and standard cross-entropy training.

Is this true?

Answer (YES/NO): NO